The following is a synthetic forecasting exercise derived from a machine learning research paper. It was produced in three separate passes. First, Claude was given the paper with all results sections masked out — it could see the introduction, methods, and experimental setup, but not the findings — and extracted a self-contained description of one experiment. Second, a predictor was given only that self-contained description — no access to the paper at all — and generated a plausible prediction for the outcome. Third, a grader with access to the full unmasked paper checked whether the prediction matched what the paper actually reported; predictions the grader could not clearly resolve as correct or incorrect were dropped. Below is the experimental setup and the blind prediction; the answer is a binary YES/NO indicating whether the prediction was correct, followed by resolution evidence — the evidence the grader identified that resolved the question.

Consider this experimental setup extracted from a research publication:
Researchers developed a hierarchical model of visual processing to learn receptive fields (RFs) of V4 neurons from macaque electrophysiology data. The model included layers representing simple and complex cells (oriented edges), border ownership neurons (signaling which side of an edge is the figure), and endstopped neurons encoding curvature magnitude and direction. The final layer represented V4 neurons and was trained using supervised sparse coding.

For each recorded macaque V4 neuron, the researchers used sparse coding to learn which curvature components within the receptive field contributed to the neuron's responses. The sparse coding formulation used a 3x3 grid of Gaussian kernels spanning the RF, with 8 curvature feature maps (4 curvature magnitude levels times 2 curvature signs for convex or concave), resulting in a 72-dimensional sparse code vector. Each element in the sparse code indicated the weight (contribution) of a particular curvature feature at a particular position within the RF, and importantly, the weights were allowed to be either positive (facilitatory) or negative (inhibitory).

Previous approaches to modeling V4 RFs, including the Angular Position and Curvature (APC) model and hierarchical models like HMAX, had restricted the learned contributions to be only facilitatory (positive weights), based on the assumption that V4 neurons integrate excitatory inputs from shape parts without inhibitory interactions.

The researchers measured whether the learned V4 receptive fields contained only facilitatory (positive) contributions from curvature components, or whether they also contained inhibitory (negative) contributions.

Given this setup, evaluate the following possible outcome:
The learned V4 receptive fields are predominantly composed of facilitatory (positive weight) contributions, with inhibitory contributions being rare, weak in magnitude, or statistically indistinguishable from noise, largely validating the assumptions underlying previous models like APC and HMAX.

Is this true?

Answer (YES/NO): NO